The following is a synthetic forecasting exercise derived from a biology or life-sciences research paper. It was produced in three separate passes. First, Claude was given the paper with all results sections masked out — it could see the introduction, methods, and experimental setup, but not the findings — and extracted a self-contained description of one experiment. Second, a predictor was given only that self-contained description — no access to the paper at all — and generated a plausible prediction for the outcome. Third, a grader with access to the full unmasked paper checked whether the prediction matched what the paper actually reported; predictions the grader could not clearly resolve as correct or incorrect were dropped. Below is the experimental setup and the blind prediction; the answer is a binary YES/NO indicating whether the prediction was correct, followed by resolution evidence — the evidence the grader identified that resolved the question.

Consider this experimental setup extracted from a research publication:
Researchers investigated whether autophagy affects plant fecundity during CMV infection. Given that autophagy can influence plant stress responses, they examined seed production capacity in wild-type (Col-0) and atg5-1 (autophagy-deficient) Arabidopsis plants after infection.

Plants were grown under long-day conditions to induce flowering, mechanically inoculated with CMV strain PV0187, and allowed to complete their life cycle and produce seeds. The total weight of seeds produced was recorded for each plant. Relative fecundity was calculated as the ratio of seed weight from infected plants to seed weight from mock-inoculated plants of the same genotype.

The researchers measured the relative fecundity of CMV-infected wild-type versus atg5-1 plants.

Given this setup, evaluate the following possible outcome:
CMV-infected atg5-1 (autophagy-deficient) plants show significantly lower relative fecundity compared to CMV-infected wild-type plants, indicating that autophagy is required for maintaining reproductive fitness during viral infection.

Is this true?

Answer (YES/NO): YES